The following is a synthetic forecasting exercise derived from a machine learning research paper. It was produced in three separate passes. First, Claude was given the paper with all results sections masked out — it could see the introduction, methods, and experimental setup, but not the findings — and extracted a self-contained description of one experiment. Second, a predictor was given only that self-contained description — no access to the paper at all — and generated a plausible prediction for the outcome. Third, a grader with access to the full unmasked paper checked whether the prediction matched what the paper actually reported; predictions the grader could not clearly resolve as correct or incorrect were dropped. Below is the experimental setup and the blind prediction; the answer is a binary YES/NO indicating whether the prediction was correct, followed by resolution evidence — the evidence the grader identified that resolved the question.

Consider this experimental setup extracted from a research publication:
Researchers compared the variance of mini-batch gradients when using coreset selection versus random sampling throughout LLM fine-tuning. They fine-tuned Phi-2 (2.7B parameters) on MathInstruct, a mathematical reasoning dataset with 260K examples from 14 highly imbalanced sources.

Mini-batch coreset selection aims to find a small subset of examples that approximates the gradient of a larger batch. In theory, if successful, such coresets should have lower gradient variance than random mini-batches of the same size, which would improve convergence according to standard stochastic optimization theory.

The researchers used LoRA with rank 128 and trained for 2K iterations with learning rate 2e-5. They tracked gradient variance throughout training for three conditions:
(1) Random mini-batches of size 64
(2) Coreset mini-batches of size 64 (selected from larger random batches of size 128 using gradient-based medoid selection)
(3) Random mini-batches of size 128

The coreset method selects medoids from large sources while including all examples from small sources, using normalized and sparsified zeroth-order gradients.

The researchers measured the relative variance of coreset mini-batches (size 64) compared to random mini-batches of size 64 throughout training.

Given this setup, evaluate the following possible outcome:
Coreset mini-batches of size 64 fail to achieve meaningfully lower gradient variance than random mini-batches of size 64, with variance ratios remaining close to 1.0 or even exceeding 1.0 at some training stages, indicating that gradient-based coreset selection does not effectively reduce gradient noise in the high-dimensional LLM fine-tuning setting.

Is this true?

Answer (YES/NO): NO